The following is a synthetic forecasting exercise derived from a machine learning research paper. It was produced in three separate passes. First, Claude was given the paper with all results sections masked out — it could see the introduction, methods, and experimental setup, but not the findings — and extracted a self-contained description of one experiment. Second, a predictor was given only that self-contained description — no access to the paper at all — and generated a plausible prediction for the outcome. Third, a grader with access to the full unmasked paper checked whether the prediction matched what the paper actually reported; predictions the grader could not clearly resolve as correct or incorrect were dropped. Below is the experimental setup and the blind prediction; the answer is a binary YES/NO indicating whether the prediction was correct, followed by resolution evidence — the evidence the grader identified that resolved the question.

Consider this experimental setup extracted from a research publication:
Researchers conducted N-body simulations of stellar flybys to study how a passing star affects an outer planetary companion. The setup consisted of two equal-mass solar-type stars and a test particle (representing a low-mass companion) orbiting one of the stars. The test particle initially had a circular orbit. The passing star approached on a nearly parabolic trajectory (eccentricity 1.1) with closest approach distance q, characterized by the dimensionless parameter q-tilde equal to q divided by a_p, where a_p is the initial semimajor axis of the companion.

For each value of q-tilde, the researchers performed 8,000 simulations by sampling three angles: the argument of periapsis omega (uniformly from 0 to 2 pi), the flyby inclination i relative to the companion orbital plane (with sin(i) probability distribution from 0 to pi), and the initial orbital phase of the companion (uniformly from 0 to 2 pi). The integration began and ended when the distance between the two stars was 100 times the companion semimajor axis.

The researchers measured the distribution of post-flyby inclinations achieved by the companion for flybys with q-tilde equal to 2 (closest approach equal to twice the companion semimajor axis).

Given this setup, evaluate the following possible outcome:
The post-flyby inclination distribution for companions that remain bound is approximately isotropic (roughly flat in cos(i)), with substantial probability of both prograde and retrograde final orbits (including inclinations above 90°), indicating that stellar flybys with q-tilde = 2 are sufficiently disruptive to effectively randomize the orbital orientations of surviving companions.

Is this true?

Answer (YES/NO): NO